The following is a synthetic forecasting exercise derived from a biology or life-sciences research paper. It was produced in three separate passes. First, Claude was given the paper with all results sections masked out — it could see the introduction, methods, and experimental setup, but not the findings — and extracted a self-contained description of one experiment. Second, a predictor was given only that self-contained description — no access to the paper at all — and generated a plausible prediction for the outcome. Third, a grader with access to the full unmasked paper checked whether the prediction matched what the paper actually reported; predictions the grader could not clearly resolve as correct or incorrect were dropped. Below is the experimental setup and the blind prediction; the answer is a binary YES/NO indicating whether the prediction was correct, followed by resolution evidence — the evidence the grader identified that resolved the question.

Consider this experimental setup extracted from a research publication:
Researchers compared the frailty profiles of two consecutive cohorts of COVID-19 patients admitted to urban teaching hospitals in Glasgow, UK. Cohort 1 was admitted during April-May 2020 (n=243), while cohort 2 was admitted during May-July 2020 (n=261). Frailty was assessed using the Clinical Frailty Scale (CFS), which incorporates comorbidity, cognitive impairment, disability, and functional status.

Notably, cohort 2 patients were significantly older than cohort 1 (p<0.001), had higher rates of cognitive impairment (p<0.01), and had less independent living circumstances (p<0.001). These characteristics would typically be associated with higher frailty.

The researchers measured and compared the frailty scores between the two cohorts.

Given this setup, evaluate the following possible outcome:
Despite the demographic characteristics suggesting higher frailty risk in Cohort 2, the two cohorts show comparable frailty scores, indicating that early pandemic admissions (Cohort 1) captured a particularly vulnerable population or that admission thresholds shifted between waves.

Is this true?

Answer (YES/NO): NO